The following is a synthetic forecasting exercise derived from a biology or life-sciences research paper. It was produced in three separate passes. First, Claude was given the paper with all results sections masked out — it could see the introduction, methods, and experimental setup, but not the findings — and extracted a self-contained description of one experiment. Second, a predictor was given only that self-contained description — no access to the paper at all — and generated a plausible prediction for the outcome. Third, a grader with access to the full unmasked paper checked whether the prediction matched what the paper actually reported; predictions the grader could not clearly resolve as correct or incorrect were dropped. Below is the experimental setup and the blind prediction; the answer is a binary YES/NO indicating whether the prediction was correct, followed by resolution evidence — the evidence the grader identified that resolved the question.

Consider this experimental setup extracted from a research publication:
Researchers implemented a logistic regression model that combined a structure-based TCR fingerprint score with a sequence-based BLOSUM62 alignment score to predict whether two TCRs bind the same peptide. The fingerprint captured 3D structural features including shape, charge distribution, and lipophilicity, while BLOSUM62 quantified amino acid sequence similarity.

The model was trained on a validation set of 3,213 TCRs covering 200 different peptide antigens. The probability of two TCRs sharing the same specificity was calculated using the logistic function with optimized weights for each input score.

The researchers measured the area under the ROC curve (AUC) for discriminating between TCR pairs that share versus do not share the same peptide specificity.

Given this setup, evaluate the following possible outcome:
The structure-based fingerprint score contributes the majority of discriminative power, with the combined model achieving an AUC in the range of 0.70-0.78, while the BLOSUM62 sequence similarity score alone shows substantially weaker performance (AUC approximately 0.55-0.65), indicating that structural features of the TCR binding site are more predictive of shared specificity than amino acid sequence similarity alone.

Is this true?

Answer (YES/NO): NO